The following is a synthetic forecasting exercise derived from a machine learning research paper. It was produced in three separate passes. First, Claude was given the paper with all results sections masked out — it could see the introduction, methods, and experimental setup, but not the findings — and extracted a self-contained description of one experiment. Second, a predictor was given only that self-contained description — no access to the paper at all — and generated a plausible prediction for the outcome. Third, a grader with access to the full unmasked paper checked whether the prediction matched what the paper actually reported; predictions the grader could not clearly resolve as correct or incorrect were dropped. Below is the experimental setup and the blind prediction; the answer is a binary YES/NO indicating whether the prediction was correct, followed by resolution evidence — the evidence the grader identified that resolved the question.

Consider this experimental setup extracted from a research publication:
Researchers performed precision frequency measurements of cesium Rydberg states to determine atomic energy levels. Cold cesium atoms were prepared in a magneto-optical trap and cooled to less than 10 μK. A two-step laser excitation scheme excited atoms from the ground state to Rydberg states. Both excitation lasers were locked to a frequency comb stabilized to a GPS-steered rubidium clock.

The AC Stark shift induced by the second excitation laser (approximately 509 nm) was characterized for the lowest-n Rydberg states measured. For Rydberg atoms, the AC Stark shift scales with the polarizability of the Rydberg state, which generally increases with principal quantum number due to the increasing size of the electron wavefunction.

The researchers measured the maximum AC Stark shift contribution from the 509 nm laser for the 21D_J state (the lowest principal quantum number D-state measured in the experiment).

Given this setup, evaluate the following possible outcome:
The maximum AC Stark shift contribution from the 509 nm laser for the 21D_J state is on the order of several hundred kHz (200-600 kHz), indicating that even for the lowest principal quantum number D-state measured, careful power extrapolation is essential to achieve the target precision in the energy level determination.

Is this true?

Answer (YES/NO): NO